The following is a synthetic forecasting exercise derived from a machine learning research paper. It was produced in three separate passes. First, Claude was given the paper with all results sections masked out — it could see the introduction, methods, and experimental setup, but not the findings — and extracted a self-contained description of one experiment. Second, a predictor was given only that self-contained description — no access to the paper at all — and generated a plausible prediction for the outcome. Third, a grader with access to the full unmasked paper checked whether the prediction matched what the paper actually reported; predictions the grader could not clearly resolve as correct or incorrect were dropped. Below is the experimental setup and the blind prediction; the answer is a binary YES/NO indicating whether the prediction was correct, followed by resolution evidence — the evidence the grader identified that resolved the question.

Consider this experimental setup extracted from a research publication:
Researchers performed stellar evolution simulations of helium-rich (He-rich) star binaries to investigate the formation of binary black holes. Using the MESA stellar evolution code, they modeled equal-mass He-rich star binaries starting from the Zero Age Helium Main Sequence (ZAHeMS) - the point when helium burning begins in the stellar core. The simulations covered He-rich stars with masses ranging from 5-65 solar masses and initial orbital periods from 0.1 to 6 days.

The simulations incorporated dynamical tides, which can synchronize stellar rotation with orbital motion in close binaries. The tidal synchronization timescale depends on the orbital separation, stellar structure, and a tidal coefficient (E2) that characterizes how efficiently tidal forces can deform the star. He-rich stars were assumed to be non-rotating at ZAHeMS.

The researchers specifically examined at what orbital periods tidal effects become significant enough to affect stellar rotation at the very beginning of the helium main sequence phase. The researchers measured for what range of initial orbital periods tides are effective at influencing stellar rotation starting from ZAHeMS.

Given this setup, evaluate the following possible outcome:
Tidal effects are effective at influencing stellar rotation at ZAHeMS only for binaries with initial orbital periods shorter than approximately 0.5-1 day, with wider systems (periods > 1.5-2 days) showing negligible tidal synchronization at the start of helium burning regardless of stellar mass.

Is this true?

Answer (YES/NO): YES